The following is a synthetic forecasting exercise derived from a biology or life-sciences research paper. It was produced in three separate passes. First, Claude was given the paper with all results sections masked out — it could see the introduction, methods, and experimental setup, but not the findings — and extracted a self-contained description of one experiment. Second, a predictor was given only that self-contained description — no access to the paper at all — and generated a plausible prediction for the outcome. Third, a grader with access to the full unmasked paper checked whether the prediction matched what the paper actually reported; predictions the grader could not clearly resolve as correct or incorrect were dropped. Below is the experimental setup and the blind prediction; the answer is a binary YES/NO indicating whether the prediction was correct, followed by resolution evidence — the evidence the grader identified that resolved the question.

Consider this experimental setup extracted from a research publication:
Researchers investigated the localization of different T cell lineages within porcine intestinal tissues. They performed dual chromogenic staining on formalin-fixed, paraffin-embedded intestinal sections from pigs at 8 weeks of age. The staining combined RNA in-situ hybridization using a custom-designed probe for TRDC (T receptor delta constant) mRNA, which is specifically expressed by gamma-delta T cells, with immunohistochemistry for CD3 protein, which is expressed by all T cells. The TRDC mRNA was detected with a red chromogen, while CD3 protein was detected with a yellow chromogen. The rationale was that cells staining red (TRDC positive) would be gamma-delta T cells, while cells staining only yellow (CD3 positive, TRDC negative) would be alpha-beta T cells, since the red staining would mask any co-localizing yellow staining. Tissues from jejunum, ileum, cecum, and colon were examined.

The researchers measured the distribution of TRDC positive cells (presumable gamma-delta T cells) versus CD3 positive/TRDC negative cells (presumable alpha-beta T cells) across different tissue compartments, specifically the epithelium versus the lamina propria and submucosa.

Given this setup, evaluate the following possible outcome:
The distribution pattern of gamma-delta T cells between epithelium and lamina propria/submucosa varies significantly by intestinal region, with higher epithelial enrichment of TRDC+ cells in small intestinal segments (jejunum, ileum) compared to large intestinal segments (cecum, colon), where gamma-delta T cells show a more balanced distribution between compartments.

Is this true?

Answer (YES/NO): NO